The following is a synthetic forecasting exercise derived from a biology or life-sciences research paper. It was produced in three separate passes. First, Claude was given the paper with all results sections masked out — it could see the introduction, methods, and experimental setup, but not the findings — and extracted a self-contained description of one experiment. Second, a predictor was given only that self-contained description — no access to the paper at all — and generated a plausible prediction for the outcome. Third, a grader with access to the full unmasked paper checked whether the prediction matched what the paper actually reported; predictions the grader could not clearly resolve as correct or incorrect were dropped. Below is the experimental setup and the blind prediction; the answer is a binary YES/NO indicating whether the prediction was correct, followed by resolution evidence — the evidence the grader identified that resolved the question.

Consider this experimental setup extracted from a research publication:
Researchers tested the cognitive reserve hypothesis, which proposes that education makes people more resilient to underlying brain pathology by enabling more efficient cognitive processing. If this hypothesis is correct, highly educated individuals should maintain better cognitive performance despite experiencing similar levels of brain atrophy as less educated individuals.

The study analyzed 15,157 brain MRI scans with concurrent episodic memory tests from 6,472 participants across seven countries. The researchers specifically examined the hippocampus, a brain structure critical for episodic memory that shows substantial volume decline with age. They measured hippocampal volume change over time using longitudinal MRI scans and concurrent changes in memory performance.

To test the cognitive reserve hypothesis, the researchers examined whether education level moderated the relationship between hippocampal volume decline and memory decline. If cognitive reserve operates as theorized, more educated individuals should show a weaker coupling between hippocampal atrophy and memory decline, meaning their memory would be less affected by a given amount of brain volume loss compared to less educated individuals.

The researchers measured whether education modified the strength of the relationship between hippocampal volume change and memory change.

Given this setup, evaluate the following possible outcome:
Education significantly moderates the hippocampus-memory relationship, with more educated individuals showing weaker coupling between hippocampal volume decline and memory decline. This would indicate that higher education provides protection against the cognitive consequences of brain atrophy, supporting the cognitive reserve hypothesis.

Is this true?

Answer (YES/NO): NO